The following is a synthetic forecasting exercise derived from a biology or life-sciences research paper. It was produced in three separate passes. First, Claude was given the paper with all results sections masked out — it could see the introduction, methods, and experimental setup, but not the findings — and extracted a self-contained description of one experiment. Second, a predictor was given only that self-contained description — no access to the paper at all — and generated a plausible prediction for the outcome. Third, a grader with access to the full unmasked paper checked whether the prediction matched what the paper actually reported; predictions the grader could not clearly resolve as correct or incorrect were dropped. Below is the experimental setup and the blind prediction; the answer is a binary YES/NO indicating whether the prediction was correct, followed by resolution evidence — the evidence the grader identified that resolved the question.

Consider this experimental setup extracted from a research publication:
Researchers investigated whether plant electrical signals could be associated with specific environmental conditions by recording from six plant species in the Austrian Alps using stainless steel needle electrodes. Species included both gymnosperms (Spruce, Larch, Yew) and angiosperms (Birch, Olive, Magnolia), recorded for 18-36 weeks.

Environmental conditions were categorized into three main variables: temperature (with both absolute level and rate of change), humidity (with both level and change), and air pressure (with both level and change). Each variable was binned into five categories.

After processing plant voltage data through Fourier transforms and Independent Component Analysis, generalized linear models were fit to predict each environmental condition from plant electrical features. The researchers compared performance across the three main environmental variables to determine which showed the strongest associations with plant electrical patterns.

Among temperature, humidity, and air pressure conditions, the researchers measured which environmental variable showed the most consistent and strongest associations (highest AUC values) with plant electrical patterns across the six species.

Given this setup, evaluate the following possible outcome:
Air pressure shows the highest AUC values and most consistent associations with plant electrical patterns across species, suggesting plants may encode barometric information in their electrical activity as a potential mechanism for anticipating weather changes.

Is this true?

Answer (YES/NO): NO